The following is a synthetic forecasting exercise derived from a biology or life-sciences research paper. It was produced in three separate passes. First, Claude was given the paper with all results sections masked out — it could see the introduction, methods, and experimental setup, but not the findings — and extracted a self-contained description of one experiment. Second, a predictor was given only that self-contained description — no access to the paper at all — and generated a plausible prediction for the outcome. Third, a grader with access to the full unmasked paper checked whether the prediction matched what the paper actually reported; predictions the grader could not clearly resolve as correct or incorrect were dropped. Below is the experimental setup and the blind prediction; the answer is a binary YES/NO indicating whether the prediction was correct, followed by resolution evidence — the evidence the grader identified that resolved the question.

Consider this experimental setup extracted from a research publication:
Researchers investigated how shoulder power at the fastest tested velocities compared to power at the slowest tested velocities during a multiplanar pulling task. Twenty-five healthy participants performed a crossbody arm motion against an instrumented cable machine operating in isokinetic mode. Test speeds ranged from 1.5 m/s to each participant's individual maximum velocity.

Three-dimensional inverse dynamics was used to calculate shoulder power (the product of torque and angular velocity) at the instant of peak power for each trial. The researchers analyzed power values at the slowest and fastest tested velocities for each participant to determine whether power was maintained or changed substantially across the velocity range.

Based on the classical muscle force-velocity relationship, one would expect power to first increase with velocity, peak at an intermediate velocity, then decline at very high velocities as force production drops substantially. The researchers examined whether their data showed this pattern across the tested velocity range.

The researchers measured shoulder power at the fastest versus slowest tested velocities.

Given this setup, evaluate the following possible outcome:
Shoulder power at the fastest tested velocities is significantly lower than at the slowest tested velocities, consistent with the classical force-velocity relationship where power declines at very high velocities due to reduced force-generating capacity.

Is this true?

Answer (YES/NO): NO